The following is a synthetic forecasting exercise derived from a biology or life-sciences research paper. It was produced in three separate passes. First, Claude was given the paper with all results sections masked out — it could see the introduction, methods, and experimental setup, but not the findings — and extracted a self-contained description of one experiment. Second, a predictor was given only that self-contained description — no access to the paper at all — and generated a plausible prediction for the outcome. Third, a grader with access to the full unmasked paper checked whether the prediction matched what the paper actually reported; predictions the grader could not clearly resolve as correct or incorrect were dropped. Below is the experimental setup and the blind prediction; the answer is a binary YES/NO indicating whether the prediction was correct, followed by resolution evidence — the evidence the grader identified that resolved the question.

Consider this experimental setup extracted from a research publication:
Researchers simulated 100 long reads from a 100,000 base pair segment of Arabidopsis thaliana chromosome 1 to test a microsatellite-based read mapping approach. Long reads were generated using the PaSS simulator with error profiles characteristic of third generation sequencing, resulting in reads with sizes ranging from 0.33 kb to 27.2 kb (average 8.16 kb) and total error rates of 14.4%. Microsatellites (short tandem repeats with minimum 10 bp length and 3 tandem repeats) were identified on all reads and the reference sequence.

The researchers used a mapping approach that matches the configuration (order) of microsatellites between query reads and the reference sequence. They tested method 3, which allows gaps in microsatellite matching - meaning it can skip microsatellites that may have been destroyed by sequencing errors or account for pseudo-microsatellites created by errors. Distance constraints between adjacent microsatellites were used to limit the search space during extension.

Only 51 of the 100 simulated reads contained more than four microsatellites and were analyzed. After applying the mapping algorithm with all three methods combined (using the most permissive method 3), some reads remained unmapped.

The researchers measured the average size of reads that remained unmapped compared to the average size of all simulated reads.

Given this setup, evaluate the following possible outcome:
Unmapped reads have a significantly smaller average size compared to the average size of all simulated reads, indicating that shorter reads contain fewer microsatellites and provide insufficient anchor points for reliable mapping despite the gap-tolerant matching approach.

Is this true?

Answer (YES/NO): YES